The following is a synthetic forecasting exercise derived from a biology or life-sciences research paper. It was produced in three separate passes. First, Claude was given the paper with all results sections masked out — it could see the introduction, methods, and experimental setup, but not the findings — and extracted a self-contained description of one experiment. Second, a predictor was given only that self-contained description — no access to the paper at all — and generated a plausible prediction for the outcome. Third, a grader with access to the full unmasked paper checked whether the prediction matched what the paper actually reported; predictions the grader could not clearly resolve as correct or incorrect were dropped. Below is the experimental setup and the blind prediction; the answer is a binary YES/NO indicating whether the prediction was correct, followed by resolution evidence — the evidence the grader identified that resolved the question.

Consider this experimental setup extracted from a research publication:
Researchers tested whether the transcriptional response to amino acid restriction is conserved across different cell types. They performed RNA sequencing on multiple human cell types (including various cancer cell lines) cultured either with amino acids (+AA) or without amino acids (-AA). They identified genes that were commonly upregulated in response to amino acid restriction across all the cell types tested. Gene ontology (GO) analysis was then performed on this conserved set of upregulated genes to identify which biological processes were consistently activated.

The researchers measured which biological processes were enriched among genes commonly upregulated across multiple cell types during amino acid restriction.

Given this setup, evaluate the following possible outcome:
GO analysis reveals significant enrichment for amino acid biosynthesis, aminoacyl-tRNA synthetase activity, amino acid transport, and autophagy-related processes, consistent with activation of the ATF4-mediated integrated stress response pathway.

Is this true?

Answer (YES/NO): NO